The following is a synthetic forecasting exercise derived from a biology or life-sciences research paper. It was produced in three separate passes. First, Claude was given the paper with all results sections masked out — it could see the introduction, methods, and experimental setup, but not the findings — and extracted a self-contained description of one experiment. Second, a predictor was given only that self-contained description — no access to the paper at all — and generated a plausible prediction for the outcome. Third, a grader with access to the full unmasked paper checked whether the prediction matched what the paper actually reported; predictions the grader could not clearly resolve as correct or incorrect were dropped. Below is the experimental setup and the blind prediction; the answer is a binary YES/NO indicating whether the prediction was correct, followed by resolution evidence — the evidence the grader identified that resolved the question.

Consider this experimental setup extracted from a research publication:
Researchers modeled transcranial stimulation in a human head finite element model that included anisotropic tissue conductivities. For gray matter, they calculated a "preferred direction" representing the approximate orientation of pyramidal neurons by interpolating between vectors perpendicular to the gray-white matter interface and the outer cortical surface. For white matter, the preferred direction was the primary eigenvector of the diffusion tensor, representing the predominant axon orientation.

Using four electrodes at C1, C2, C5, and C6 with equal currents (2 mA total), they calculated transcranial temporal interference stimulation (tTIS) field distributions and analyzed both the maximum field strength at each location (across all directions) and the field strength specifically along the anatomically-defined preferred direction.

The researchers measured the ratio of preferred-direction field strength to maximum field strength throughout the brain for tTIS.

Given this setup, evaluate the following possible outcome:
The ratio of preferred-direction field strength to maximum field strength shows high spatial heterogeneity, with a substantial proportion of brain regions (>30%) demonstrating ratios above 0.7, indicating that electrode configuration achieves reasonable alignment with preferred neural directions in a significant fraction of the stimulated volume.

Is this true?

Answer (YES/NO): NO